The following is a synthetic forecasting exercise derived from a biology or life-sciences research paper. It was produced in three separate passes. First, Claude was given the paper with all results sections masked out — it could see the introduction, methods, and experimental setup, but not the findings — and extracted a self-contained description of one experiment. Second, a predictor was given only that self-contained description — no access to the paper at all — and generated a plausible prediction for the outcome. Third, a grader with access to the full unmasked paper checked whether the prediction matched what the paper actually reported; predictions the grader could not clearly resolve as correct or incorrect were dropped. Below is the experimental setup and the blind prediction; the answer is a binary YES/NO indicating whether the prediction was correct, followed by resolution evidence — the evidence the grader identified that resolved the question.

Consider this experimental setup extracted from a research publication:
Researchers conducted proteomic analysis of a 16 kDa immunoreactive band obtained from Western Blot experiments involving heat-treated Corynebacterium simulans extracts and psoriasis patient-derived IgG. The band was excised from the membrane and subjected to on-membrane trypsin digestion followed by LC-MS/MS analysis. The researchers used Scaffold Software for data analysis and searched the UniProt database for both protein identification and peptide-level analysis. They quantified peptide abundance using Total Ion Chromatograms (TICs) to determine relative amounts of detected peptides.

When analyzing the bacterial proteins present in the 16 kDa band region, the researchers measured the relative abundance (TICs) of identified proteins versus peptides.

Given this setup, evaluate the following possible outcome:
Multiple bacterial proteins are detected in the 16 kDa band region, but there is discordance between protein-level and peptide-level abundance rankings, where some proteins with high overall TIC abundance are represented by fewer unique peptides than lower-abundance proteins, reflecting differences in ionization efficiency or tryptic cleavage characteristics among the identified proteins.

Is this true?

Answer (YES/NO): NO